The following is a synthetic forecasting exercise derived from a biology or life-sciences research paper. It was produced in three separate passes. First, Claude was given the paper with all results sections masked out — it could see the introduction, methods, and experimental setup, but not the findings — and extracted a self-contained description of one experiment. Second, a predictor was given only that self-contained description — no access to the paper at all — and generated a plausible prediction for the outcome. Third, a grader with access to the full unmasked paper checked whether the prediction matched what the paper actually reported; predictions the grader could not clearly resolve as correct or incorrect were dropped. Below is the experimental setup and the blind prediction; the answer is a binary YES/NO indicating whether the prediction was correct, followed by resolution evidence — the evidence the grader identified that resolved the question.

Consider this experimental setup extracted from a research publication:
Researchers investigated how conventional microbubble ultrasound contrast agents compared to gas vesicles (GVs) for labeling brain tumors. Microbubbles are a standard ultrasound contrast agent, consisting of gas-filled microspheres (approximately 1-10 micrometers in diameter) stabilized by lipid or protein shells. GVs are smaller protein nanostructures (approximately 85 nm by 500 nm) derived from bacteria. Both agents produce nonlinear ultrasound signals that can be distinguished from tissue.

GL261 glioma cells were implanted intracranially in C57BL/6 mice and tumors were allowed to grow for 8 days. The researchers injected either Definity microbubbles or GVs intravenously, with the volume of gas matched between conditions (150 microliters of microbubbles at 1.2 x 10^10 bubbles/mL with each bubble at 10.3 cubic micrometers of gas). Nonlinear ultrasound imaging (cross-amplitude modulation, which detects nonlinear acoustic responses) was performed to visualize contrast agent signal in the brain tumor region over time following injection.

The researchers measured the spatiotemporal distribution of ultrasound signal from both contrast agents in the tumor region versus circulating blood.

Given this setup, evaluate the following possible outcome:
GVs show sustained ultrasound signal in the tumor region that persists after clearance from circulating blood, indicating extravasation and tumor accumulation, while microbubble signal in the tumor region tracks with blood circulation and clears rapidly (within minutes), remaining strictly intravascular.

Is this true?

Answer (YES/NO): YES